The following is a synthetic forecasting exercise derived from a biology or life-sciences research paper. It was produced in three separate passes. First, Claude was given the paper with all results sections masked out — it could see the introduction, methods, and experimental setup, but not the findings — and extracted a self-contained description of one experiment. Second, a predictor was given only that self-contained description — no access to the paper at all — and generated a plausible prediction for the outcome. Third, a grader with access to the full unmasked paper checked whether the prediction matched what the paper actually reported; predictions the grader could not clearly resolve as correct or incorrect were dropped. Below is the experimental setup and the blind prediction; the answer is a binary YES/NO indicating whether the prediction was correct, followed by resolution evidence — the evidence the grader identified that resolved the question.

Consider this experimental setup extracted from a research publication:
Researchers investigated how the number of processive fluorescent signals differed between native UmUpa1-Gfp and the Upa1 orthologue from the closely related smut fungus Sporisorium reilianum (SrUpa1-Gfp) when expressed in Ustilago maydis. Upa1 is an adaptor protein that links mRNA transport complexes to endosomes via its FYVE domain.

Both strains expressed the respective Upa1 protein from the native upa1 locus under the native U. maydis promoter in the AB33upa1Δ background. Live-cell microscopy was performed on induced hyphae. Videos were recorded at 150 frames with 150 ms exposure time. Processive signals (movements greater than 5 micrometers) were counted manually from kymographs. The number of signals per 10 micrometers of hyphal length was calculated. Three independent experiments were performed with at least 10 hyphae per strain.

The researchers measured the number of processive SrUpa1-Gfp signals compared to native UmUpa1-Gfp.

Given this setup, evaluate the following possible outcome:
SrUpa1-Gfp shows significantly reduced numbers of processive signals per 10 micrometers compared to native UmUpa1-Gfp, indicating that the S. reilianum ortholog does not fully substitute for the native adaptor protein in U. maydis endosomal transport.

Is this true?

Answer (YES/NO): NO